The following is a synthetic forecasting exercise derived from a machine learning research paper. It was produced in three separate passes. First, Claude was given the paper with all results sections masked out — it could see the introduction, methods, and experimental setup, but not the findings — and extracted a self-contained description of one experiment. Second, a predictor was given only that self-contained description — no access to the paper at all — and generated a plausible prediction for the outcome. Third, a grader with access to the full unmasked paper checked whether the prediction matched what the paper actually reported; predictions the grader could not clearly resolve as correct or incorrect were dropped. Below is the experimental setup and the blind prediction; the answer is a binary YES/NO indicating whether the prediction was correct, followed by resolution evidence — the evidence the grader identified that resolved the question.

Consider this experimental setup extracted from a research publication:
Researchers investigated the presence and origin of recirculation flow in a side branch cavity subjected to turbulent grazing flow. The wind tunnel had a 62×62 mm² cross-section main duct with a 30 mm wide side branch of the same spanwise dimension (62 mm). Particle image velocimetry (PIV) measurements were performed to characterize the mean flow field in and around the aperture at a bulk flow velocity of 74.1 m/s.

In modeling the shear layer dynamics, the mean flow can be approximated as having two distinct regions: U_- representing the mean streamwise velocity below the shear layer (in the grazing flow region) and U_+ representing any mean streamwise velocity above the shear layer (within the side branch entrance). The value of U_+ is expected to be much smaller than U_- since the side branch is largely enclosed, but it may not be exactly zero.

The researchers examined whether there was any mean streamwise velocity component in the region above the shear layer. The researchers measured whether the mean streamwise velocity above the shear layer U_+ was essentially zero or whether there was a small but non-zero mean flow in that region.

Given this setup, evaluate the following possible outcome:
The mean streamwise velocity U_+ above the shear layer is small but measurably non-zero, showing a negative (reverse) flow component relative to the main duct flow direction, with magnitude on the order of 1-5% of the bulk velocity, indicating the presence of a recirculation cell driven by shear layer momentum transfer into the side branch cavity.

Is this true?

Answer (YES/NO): NO